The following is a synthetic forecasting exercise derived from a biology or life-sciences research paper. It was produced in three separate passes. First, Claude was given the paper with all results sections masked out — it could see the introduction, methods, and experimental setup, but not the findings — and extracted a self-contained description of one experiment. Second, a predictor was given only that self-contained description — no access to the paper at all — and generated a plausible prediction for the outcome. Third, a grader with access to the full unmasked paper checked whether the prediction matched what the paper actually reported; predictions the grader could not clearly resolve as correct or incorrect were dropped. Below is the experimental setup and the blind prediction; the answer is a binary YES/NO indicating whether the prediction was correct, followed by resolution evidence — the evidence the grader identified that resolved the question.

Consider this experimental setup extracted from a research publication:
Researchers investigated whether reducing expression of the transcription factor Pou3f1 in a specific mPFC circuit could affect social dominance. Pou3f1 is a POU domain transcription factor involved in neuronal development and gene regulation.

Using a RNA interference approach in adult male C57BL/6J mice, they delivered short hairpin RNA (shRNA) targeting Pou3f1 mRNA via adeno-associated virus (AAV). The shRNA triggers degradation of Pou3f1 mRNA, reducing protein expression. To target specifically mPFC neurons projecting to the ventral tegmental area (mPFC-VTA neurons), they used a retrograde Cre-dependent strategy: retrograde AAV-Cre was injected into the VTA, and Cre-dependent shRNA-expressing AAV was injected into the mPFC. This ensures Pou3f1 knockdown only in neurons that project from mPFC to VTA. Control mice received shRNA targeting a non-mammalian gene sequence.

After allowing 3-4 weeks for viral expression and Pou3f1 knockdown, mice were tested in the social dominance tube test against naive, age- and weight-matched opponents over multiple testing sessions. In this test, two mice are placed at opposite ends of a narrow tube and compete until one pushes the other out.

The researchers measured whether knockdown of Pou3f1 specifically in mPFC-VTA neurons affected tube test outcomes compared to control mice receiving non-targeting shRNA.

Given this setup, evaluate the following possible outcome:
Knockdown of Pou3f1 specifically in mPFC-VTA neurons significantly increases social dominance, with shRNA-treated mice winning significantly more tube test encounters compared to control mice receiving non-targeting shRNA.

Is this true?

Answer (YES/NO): YES